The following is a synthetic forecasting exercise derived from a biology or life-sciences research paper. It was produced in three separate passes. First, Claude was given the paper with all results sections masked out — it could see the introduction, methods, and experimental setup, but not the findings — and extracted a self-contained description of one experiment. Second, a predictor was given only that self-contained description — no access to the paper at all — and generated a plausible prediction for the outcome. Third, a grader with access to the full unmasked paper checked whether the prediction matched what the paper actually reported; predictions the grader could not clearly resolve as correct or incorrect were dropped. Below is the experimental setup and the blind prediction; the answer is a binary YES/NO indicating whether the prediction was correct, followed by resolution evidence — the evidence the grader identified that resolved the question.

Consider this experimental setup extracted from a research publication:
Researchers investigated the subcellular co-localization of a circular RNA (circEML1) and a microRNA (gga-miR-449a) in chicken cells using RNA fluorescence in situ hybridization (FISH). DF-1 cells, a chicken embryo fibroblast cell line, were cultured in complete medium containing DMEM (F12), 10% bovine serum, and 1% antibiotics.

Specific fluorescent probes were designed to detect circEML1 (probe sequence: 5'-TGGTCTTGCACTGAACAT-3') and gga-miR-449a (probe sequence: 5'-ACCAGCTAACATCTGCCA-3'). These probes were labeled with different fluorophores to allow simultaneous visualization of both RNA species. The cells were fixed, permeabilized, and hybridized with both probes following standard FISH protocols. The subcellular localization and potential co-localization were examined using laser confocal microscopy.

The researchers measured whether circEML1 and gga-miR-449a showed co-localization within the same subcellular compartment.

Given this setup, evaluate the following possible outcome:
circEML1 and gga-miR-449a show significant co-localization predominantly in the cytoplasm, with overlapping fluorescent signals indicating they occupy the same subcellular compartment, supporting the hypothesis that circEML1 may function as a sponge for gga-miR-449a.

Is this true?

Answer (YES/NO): YES